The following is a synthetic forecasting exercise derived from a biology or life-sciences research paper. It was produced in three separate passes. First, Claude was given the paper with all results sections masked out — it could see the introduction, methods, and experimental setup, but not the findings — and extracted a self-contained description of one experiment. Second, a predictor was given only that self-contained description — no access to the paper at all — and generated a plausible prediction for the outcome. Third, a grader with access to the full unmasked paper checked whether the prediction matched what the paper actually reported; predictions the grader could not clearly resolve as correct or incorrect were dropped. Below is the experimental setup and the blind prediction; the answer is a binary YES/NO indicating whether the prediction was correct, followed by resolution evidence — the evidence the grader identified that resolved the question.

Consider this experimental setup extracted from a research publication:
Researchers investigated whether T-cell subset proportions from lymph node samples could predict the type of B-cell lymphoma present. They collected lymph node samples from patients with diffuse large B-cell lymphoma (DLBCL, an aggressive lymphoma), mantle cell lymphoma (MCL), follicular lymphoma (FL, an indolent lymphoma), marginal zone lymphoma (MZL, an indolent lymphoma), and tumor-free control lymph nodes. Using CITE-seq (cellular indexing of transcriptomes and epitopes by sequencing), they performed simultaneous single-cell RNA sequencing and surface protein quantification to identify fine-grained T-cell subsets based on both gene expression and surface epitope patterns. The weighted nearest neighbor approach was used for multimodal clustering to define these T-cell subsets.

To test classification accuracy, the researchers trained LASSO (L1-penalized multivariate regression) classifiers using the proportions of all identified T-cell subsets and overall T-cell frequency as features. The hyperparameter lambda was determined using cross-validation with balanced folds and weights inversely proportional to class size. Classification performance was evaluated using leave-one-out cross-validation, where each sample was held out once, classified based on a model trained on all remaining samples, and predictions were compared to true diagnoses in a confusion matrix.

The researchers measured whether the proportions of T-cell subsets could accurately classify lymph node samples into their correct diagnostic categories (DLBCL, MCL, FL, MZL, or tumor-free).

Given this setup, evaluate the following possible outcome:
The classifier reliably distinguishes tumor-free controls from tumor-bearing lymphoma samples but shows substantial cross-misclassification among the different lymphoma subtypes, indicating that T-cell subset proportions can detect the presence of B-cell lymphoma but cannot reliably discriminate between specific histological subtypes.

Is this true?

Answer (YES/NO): NO